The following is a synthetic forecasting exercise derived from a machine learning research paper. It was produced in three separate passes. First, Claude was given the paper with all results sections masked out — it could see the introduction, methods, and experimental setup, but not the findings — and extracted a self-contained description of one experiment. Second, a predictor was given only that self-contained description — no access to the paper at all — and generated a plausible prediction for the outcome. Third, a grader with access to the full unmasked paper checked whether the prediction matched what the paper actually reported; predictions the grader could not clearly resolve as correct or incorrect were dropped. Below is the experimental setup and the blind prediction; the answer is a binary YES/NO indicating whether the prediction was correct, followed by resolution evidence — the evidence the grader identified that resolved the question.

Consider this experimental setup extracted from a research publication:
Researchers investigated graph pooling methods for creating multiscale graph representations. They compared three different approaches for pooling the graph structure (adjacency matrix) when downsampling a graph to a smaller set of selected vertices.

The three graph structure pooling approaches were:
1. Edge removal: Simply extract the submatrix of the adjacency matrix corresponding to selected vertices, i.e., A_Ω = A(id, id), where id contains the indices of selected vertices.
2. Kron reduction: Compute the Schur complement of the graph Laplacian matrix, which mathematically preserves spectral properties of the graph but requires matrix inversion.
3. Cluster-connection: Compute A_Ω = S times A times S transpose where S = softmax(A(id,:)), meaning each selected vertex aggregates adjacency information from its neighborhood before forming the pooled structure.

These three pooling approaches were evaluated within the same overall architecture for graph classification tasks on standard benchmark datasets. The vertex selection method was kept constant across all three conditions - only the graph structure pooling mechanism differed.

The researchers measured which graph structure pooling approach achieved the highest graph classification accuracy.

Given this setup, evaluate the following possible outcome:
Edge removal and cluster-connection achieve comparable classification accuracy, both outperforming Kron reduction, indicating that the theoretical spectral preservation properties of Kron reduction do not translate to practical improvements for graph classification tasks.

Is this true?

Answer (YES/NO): NO